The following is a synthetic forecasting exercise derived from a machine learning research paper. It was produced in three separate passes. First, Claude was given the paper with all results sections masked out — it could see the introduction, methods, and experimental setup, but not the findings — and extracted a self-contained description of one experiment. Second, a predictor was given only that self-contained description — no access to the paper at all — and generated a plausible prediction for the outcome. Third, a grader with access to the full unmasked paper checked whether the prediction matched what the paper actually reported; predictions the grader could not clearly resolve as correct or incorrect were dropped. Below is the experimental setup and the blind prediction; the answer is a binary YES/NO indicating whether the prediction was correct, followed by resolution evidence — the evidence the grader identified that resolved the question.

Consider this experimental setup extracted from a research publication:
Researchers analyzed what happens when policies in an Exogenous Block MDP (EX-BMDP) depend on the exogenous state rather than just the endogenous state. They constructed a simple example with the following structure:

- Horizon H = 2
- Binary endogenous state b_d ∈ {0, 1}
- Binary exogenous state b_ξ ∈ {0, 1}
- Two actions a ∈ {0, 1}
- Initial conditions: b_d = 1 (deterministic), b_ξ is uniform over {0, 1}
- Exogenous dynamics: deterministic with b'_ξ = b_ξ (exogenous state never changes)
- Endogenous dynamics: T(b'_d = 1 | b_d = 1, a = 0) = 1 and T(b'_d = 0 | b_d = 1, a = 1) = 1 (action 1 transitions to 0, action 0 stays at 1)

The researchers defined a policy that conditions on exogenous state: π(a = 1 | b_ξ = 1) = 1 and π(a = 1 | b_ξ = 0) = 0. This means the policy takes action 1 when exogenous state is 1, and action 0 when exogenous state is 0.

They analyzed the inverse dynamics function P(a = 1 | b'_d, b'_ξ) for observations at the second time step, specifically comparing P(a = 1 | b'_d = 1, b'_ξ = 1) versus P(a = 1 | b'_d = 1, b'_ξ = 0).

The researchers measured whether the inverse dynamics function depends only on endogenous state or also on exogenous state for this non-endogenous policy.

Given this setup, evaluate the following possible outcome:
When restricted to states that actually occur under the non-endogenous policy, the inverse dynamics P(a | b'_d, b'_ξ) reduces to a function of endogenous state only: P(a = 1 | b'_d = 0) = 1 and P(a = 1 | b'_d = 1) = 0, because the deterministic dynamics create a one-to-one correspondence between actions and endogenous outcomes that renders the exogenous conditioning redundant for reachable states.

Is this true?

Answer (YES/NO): NO